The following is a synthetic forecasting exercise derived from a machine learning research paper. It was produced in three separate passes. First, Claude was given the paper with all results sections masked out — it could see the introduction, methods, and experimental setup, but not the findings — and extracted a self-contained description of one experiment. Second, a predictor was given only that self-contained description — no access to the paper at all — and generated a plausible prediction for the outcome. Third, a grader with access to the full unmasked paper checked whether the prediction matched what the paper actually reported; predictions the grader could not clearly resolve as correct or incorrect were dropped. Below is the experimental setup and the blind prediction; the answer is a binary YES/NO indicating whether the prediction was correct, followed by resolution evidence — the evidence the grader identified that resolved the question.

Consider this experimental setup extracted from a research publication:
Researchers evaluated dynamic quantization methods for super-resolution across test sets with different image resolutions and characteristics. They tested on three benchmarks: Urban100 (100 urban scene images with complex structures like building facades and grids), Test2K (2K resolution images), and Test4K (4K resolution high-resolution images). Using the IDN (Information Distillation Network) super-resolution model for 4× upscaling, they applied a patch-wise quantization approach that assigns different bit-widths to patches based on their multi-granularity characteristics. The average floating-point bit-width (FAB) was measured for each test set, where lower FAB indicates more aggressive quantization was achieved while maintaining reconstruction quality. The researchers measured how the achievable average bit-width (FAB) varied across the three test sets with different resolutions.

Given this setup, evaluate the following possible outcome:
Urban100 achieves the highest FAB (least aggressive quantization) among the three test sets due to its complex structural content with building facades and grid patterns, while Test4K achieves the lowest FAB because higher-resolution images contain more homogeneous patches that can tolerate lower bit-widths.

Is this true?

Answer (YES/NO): NO